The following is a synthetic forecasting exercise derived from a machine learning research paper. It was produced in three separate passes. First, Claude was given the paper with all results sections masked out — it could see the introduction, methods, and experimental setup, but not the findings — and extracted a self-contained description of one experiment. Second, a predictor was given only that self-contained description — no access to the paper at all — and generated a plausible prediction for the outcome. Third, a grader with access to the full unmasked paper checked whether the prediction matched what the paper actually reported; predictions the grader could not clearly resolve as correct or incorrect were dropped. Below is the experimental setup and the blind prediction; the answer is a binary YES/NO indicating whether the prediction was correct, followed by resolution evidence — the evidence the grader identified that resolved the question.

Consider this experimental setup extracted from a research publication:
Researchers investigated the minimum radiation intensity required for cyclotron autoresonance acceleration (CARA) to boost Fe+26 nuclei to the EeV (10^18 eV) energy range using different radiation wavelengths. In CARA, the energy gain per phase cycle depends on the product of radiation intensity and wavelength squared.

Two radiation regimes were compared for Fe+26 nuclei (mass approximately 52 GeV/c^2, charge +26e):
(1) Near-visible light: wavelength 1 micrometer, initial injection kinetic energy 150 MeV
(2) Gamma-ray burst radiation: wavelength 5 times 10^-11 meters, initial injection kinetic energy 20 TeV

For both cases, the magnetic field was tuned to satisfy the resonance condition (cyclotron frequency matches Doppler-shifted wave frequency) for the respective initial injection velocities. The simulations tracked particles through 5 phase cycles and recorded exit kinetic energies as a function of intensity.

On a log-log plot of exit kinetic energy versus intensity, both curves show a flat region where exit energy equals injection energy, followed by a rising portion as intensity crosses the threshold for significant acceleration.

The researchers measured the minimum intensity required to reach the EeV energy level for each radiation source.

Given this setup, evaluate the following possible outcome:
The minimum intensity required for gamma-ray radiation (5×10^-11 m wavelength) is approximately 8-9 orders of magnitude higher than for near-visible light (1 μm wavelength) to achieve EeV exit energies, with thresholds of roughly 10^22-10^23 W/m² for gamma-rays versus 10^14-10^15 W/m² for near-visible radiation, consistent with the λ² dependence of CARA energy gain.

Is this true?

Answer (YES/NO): NO